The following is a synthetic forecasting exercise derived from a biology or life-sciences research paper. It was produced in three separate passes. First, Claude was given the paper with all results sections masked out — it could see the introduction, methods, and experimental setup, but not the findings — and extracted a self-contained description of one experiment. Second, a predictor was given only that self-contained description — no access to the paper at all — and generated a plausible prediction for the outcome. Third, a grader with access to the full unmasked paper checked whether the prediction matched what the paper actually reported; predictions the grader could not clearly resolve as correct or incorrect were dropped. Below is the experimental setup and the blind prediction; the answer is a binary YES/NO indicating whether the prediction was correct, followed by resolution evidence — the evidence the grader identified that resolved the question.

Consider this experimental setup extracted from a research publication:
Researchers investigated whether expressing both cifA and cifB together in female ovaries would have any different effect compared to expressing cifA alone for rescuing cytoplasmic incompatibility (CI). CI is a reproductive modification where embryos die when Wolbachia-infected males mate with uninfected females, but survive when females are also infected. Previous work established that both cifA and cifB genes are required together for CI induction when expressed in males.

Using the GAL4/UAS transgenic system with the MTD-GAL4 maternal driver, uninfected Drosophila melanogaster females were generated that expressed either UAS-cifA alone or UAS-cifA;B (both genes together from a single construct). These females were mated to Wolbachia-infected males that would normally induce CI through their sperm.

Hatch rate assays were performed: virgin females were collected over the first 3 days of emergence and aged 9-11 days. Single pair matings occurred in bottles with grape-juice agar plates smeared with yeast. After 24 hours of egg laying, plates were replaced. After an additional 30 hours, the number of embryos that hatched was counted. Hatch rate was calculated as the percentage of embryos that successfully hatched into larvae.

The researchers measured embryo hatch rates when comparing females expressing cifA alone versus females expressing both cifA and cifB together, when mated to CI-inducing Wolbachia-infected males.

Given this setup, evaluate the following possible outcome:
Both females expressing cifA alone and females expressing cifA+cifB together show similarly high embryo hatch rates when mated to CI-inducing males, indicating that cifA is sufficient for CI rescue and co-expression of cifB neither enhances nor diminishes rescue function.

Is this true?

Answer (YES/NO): YES